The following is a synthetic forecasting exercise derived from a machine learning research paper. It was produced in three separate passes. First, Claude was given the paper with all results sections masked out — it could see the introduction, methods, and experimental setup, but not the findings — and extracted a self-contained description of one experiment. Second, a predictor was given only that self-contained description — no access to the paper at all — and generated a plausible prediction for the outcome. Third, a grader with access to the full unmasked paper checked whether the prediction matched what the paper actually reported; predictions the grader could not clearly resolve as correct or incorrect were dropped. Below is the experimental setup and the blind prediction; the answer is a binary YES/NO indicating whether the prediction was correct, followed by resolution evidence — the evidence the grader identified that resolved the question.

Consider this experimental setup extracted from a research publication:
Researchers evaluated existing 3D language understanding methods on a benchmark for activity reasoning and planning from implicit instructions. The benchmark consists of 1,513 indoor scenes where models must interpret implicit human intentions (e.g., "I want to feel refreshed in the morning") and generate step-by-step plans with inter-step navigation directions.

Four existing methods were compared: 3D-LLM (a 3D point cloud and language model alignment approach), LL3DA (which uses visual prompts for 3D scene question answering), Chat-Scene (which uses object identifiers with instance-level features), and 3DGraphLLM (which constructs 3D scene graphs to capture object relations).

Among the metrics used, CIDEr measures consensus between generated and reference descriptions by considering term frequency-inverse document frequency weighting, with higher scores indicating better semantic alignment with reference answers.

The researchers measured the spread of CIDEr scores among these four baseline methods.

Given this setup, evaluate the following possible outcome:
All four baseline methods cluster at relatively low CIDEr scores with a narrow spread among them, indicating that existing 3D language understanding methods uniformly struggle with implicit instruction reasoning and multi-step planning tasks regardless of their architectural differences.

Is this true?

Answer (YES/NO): YES